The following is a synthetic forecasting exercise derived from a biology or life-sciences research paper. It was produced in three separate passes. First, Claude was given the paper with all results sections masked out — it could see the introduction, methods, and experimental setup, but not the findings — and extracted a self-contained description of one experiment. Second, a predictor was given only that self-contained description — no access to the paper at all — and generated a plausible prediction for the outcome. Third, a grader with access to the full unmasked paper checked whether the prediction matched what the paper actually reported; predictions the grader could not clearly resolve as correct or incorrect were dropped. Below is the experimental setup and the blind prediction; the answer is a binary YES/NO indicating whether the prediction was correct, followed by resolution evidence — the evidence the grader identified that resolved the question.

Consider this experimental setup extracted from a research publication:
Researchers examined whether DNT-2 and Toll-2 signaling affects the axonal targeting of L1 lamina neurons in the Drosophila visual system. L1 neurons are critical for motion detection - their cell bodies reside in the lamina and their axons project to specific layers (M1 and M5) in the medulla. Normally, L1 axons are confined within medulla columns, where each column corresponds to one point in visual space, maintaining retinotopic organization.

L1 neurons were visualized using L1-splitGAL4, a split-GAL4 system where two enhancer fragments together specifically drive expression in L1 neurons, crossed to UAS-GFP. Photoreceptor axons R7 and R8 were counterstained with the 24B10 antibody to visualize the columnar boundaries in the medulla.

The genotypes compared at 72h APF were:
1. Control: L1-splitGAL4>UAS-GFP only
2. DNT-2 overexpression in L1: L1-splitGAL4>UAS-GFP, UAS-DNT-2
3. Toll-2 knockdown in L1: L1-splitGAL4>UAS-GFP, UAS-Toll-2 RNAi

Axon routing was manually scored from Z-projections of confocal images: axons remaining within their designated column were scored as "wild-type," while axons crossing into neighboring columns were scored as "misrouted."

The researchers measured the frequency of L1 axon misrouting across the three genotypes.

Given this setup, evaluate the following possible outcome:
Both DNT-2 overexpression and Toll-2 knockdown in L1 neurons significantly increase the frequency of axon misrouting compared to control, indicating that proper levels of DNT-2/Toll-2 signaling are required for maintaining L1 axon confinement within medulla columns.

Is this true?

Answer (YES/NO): YES